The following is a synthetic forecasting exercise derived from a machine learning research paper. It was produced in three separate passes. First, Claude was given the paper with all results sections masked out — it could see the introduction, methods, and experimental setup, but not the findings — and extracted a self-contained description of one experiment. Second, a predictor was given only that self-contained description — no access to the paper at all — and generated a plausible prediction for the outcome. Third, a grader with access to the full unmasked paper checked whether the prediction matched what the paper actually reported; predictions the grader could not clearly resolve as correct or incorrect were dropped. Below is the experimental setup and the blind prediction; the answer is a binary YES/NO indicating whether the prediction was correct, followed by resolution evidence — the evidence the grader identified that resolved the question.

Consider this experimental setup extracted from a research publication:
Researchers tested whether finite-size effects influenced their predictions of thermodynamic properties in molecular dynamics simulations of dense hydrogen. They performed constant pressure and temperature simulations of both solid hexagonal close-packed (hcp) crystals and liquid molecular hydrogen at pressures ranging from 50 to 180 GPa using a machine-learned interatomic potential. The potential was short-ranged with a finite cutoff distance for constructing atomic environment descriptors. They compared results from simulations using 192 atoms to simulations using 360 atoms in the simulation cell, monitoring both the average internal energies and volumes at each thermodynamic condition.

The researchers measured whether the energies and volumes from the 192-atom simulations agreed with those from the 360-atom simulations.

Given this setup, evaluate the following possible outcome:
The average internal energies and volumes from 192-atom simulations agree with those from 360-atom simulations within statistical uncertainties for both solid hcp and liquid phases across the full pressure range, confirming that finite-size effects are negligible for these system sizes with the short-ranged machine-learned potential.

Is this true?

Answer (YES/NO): YES